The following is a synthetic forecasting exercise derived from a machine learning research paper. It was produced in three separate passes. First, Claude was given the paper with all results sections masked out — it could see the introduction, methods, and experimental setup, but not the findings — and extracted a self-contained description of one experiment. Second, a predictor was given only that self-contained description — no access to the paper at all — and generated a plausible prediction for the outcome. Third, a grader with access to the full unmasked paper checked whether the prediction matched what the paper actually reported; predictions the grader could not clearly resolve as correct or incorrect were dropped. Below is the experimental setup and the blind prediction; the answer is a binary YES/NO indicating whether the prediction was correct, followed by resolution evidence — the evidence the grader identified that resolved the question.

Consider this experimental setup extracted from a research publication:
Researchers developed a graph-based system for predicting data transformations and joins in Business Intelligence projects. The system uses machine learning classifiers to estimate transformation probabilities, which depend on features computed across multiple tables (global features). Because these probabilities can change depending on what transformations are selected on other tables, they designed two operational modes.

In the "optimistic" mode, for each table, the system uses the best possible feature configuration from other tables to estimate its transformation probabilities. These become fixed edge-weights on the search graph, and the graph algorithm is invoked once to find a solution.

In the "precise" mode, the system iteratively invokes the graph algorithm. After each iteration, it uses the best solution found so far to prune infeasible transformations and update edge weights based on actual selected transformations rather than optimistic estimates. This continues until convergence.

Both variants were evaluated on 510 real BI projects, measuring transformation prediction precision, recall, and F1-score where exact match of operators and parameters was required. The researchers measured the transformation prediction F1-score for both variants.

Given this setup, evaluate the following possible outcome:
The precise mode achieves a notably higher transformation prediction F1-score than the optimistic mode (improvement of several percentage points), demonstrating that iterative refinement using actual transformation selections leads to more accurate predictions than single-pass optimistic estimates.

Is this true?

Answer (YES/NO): NO